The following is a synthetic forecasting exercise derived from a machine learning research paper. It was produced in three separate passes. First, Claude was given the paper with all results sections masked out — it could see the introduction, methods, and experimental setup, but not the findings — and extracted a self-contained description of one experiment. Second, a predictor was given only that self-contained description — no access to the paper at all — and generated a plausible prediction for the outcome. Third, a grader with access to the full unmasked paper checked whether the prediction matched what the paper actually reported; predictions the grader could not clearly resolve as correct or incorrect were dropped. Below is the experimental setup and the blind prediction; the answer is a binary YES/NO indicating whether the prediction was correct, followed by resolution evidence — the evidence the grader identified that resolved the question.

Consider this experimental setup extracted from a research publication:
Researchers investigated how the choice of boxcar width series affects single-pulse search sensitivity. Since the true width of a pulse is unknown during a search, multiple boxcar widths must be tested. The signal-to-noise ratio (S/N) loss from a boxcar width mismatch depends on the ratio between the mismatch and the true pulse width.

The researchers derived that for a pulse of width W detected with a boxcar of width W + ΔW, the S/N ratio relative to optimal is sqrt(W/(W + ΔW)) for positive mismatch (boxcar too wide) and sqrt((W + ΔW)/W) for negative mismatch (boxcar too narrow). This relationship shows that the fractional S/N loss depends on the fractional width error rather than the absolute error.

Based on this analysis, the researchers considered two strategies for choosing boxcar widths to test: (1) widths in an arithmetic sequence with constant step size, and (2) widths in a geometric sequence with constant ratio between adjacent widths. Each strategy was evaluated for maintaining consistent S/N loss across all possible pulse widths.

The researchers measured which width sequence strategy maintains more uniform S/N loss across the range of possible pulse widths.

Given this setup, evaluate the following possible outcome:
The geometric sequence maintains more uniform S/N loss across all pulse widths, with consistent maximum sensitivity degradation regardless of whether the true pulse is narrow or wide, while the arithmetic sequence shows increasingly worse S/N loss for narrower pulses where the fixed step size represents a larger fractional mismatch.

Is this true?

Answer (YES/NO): YES